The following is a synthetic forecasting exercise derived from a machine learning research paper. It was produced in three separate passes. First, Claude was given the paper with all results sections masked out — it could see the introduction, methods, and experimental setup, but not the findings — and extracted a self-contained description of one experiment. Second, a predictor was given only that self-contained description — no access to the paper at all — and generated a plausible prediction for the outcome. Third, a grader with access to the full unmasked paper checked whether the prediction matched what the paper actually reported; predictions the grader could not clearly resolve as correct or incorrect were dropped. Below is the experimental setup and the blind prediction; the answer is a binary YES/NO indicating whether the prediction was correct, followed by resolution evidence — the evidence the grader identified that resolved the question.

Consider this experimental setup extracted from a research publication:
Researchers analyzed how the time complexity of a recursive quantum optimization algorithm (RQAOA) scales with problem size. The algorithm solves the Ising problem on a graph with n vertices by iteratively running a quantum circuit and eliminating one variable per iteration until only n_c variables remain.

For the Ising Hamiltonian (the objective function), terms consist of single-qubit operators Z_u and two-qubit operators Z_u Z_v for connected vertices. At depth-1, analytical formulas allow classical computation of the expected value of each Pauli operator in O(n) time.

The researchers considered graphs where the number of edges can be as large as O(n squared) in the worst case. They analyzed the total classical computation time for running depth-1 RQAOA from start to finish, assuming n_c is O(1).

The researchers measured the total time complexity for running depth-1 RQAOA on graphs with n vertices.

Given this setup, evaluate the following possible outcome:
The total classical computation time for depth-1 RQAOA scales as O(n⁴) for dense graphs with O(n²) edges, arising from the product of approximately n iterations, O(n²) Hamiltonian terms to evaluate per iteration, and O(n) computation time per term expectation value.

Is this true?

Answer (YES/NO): YES